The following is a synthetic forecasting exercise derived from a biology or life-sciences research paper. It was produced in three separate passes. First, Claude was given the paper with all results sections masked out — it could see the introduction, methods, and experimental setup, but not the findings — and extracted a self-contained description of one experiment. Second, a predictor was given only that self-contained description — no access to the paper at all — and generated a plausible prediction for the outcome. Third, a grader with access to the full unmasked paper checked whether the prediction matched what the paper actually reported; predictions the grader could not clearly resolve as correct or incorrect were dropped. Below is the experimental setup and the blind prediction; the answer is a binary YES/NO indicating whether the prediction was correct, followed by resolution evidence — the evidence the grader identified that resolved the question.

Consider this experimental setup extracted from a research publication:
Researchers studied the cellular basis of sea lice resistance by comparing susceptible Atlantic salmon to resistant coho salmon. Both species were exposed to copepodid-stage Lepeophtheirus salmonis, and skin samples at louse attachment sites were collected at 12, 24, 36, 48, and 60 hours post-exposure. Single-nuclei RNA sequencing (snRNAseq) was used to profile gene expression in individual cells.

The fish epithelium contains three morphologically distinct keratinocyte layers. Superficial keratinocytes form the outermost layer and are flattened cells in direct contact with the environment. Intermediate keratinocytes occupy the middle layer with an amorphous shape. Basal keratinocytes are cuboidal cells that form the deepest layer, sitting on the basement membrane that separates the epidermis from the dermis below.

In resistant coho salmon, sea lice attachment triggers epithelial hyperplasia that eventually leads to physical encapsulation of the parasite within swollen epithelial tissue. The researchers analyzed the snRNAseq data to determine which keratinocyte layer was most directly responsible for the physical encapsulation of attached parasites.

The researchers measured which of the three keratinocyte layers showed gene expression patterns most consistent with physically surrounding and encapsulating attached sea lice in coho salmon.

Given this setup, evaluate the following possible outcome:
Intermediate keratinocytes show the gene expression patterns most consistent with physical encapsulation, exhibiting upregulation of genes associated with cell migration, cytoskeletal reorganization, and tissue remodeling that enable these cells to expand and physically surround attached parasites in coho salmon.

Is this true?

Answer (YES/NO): NO